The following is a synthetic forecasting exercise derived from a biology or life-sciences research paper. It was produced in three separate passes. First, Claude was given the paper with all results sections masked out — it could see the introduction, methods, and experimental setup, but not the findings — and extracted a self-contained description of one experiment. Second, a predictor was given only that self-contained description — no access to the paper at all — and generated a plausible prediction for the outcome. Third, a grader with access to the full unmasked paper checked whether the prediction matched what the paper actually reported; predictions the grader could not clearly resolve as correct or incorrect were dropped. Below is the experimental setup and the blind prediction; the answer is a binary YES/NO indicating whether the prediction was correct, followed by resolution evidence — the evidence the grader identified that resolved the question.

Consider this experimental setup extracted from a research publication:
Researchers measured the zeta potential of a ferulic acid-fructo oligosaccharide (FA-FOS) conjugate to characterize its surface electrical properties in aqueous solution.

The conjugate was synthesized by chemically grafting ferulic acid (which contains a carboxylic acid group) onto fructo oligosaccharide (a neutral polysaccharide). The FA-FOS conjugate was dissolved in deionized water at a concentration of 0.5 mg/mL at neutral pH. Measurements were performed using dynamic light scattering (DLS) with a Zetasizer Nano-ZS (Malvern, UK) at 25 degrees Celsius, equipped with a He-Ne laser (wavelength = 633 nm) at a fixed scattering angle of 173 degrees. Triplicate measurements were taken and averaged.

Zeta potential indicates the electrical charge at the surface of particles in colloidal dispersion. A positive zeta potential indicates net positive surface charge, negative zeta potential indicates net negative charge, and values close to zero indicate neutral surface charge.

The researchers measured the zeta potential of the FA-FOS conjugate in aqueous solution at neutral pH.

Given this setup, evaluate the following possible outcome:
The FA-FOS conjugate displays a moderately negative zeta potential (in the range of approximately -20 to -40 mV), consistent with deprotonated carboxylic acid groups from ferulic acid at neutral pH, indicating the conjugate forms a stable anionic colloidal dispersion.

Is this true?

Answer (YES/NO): NO